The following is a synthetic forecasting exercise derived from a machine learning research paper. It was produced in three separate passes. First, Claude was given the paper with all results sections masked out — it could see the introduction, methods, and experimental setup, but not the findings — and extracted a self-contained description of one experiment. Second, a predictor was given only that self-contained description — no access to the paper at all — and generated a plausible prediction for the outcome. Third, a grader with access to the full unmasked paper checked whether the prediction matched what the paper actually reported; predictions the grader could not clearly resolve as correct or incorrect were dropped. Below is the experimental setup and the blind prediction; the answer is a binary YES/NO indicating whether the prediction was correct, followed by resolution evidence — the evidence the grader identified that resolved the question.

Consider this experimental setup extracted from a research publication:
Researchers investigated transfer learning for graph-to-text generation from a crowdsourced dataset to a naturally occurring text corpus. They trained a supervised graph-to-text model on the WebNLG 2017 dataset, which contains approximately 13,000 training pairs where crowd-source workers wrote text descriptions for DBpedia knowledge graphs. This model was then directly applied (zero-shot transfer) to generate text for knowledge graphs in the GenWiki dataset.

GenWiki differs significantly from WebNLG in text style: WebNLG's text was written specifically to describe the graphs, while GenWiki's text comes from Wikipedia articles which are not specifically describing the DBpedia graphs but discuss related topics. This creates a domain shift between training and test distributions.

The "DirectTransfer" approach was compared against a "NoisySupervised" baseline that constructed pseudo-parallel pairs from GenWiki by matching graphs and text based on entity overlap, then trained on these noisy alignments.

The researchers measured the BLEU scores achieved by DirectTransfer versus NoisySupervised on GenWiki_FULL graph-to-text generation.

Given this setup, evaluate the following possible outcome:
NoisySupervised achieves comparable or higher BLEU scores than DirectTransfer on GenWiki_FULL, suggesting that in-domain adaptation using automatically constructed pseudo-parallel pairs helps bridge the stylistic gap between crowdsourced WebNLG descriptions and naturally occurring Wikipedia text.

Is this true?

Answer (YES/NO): YES